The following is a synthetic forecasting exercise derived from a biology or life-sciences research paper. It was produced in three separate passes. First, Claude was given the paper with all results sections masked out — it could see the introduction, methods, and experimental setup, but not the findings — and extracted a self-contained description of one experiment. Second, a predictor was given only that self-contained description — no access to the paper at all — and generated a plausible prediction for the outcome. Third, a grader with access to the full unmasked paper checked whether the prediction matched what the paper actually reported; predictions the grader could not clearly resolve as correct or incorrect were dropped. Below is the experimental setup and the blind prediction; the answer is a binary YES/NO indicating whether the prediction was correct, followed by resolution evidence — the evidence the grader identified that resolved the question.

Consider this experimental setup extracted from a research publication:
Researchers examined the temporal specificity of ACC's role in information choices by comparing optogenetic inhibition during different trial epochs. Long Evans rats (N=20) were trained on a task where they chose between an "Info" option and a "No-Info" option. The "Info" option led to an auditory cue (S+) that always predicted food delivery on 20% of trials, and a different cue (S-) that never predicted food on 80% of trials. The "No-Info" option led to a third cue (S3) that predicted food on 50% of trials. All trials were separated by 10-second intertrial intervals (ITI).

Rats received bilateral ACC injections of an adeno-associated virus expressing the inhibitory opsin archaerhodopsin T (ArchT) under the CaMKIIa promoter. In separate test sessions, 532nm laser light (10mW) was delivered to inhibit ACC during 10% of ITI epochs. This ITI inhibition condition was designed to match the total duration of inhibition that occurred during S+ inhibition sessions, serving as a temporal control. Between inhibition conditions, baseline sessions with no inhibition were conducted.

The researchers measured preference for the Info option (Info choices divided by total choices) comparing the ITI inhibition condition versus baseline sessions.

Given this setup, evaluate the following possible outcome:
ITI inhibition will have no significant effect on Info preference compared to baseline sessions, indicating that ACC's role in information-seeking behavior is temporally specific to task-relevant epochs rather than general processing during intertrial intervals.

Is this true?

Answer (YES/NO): NO